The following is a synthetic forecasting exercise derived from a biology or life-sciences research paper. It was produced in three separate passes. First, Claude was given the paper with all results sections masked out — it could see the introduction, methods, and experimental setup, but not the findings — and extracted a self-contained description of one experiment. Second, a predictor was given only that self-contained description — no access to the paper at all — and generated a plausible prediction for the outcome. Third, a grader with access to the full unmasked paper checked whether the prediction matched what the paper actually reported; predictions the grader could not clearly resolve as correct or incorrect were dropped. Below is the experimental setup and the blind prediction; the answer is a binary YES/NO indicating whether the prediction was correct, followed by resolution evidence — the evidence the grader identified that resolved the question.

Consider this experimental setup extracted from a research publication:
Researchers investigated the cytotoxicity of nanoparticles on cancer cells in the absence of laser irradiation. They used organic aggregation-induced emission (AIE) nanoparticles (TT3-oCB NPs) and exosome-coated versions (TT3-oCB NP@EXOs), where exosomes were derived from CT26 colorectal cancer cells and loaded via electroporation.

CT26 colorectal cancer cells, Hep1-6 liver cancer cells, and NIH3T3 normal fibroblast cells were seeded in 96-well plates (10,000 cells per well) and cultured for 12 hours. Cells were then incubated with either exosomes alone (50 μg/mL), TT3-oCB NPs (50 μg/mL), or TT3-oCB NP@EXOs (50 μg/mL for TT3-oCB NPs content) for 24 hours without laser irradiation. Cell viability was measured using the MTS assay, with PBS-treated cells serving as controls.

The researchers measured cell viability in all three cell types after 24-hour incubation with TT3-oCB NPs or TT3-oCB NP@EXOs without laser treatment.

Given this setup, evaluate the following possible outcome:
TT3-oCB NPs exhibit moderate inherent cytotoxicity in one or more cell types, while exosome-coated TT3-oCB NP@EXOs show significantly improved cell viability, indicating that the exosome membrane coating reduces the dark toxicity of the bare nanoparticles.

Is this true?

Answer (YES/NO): NO